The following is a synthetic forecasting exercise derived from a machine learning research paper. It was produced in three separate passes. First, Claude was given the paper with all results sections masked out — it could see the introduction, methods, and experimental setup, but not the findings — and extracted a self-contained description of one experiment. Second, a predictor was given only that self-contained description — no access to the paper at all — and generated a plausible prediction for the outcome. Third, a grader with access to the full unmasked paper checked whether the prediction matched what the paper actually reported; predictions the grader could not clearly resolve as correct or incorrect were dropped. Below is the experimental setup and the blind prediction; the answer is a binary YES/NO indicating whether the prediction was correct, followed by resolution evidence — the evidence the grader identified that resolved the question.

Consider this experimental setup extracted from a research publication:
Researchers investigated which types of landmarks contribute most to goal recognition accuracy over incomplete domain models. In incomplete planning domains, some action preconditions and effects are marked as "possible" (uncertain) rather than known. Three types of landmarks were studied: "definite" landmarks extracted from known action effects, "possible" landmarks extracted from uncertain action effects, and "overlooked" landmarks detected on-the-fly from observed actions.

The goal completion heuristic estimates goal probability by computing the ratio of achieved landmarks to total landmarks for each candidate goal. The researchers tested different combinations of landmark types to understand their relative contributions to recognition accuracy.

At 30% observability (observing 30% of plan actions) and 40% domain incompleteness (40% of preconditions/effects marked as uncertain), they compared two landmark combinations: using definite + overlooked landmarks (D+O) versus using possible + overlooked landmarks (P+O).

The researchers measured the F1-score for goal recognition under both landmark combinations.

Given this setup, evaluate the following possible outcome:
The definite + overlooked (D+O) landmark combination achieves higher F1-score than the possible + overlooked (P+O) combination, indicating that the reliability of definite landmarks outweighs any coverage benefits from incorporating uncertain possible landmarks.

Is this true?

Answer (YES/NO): YES